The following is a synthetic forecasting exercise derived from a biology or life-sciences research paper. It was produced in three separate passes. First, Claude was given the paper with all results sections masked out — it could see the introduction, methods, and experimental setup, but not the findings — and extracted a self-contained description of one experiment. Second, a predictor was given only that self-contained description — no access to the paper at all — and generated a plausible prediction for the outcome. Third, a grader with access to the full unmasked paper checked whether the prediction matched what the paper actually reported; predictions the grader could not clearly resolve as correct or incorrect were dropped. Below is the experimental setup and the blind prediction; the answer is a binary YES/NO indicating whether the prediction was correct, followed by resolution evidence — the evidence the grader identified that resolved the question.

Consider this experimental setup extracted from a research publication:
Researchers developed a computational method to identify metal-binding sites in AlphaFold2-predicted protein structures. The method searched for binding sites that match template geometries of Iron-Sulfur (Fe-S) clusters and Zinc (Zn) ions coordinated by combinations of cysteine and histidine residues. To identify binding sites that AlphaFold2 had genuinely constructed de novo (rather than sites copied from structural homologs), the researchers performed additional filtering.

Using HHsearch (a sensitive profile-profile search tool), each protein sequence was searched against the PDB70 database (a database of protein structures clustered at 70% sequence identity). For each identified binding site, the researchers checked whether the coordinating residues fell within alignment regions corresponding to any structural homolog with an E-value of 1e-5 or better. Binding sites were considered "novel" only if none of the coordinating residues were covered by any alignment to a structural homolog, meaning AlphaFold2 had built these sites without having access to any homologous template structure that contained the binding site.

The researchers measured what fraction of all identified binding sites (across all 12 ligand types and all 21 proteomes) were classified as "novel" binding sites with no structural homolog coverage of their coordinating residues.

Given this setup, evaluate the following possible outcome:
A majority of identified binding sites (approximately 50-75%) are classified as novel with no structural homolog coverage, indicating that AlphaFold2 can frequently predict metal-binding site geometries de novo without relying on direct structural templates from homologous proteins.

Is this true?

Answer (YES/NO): NO